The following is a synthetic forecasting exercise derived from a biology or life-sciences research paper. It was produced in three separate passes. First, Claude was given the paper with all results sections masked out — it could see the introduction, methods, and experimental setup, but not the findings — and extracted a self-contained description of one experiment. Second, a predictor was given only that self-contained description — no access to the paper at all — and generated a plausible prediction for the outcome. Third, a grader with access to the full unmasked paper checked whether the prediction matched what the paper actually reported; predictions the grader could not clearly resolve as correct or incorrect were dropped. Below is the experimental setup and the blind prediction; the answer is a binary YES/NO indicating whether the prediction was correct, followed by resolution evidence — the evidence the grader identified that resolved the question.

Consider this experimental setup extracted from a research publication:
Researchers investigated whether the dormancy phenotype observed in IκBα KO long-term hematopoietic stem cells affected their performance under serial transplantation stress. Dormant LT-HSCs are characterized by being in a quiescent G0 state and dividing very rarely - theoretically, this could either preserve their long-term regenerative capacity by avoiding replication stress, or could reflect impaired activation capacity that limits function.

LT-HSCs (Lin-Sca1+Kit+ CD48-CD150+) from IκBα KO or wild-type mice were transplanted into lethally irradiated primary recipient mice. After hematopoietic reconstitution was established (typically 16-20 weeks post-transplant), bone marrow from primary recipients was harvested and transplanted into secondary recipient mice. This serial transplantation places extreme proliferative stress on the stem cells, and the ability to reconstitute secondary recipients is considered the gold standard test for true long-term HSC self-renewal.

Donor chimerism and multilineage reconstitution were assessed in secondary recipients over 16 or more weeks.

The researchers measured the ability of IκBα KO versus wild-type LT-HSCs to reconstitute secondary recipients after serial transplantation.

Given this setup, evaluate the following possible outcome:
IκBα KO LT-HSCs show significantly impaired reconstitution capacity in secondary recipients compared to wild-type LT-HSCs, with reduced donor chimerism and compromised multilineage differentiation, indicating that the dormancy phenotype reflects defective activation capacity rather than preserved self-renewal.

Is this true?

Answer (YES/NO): NO